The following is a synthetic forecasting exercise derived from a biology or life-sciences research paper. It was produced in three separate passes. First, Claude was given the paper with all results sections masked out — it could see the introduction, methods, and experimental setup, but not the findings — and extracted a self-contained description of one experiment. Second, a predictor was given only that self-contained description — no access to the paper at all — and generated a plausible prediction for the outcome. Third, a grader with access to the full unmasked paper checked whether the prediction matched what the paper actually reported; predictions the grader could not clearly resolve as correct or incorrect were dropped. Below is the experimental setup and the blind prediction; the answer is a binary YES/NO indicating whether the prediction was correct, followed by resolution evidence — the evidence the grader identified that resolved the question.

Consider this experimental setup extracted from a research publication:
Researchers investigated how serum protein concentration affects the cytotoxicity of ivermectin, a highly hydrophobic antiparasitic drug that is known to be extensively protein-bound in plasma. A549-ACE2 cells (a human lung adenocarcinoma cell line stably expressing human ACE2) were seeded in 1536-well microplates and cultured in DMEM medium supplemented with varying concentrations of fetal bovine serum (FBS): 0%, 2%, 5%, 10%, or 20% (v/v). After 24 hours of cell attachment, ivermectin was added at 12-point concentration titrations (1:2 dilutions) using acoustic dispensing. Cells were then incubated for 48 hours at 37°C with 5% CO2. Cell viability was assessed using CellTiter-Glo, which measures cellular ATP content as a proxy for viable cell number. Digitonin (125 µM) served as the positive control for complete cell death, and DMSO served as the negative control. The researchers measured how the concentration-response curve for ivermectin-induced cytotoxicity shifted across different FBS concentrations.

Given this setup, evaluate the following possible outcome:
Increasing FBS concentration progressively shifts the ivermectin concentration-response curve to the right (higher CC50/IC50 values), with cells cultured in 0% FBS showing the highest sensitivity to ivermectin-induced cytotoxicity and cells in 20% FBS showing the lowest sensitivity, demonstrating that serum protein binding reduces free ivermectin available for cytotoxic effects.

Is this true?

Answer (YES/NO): YES